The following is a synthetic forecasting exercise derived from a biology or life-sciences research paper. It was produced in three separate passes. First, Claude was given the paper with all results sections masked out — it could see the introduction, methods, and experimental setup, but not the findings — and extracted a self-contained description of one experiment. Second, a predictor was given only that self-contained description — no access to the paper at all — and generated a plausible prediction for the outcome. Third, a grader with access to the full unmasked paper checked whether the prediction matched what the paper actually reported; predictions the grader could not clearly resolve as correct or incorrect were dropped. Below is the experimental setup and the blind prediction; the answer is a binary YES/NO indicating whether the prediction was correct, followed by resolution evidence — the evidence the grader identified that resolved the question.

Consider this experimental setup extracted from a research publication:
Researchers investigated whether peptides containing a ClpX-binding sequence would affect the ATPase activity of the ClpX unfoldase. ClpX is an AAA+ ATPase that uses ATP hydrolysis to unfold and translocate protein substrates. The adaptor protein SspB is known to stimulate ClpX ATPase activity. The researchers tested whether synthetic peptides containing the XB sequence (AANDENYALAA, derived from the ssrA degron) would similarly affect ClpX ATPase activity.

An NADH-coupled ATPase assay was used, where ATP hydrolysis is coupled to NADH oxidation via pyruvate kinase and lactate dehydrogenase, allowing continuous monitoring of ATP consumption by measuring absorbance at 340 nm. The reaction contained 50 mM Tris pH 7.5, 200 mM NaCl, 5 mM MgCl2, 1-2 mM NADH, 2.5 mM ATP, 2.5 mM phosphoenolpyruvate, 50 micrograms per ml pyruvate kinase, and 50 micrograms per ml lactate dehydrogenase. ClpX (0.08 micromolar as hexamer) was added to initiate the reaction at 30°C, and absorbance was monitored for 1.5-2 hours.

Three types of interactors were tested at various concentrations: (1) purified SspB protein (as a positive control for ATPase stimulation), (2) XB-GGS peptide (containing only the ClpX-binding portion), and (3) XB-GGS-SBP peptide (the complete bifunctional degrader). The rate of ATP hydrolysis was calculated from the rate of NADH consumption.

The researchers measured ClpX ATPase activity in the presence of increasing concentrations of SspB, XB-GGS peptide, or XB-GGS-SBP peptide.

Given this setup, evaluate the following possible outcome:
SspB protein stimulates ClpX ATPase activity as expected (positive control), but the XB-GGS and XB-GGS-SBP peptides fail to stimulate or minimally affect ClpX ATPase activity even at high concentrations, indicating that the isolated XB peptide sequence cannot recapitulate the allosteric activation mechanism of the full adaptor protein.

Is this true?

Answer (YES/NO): NO